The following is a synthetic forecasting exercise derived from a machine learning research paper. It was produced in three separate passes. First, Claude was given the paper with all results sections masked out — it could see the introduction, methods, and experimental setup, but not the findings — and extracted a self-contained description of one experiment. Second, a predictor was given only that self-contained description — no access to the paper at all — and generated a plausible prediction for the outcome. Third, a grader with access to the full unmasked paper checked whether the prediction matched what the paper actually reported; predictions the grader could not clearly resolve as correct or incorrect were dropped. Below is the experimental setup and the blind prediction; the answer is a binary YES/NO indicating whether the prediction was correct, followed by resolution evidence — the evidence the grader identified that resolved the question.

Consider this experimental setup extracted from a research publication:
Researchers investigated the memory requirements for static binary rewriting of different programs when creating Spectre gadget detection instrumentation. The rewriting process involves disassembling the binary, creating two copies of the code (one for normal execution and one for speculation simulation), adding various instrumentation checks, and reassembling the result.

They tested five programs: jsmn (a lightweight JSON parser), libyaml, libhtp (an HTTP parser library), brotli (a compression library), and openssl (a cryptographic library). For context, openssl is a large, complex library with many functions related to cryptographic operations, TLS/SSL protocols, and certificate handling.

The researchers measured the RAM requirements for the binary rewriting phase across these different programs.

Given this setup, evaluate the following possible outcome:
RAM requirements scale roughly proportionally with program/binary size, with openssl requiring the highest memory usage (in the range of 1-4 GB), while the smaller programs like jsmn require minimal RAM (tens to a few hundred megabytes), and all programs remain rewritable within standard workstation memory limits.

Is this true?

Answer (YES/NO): NO